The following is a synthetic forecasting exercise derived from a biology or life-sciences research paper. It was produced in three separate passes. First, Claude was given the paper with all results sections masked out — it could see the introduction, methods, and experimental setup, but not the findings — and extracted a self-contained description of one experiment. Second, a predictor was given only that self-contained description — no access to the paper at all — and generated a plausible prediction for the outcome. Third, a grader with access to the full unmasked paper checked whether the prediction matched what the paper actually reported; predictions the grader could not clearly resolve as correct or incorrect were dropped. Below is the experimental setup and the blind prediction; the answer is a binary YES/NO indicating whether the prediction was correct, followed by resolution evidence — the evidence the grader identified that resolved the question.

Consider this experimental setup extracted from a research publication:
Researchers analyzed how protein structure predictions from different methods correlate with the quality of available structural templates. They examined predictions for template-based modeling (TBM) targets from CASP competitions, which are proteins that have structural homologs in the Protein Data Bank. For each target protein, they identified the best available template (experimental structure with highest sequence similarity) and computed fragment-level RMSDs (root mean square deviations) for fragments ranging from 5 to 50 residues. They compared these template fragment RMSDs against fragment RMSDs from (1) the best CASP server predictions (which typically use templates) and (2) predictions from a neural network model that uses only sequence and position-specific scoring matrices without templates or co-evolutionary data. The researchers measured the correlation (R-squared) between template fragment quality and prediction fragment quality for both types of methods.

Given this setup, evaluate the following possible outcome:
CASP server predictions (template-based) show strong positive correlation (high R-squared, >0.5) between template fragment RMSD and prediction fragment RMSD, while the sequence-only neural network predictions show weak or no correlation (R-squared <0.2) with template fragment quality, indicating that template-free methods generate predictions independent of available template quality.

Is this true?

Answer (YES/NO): NO